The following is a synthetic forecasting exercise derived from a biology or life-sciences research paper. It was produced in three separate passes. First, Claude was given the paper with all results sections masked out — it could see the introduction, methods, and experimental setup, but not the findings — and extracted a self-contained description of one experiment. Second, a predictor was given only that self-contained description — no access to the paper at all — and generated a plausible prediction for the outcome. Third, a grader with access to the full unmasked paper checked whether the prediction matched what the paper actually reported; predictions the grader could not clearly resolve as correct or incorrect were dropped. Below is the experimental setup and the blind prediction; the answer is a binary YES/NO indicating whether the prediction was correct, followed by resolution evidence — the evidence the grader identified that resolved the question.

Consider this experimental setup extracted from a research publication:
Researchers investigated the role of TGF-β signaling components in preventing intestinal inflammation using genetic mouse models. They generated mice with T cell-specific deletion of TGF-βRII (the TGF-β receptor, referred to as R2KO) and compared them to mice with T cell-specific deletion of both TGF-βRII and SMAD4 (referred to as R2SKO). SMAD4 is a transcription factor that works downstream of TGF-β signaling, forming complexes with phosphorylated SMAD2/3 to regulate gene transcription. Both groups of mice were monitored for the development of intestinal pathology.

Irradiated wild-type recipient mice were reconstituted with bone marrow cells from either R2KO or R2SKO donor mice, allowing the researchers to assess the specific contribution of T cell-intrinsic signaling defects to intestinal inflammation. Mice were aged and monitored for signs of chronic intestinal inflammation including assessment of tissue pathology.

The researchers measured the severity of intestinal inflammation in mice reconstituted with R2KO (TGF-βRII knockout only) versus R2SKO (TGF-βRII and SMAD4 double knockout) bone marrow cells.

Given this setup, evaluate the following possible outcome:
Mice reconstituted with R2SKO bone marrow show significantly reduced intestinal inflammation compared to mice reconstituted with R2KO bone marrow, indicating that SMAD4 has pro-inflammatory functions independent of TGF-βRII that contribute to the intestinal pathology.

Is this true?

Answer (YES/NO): NO